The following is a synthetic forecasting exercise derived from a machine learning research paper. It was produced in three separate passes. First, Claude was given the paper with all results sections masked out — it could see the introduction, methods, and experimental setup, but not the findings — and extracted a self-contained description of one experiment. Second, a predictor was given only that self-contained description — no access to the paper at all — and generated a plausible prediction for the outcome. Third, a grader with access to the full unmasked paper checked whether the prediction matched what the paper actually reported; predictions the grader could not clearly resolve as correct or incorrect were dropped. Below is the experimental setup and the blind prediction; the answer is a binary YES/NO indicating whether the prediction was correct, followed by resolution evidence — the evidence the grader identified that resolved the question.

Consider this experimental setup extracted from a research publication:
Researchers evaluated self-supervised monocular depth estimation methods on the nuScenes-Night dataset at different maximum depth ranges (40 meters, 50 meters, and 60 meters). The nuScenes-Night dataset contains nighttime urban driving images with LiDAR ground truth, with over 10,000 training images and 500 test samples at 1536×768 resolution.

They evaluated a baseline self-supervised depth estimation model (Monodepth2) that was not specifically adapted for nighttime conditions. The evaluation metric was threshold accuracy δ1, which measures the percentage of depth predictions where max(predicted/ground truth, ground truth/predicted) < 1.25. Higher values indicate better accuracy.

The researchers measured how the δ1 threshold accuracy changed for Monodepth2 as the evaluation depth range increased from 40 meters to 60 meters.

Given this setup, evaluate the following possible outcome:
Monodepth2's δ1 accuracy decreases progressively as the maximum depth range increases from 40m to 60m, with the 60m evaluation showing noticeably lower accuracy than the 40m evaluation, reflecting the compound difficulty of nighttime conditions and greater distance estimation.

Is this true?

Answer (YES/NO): YES